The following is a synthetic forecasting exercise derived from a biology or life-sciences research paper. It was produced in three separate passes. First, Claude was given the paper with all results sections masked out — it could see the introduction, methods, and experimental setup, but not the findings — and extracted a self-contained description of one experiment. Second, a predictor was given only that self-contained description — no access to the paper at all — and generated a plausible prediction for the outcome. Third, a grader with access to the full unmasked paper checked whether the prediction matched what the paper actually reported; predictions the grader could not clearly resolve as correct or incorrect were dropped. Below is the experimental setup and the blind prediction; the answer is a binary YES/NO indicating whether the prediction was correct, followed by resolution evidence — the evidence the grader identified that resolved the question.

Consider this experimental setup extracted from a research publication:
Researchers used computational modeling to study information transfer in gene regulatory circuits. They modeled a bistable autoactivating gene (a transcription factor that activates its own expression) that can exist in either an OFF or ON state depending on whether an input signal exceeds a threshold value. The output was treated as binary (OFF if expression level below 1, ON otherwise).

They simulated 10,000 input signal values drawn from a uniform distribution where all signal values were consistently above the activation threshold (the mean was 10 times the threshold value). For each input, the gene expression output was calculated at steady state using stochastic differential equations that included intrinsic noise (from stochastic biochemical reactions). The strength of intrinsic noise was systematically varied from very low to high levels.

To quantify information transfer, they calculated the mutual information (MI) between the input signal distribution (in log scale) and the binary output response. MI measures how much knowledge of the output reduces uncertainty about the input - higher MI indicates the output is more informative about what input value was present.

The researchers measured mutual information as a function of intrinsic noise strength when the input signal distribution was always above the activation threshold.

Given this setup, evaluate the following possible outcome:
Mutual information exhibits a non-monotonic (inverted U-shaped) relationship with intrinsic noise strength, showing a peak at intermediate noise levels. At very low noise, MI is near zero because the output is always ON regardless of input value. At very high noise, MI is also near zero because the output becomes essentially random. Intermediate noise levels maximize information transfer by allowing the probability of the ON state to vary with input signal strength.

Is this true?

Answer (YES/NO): YES